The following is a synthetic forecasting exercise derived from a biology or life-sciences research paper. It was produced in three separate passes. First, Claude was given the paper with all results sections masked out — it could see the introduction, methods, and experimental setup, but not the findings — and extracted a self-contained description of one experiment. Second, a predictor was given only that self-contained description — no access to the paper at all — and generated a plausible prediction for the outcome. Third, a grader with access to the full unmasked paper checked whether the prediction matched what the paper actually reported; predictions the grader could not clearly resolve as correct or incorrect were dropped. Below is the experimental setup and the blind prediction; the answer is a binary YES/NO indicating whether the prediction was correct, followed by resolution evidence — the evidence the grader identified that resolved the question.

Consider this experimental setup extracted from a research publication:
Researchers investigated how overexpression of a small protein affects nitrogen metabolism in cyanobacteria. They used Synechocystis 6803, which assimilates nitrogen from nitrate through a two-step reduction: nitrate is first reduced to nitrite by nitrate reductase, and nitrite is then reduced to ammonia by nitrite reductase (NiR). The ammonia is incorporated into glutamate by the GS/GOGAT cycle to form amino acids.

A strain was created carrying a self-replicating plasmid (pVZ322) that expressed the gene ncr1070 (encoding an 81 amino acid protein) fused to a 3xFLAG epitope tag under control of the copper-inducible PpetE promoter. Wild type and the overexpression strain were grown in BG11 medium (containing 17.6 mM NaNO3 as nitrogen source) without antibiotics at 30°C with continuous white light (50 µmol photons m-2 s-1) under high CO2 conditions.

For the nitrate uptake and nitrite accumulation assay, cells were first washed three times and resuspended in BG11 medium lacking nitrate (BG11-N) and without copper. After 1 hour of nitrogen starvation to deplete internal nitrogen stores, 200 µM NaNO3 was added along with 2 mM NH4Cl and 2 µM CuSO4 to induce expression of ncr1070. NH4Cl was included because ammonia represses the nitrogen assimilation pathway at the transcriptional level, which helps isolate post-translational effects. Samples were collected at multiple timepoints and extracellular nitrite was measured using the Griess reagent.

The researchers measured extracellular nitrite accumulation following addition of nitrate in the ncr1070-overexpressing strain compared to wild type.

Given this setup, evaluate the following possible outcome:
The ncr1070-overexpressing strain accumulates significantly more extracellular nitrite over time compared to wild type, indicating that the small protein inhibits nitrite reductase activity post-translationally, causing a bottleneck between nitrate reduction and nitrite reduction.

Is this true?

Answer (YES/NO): YES